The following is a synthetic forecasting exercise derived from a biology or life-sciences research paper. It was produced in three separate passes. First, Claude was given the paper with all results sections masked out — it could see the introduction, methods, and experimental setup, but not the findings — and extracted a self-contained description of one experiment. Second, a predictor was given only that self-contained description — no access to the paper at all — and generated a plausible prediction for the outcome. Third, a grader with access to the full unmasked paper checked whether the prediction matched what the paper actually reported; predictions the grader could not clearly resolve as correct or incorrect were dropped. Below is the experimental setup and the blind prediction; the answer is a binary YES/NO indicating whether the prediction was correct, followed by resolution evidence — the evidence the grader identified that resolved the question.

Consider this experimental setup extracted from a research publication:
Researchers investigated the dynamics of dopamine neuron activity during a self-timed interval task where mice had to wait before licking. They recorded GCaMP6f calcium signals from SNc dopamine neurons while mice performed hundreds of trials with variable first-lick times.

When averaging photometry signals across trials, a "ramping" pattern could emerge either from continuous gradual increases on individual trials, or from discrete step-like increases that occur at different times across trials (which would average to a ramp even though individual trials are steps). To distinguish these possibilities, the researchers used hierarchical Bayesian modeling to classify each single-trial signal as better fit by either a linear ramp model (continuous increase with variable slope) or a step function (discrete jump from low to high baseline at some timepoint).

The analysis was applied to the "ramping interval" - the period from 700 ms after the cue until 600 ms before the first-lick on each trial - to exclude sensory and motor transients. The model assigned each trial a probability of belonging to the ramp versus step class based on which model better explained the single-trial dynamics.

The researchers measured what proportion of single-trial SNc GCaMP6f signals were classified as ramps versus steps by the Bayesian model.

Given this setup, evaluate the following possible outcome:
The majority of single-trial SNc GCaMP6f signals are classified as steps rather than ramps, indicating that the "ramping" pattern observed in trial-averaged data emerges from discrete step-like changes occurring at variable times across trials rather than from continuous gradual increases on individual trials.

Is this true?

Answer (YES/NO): NO